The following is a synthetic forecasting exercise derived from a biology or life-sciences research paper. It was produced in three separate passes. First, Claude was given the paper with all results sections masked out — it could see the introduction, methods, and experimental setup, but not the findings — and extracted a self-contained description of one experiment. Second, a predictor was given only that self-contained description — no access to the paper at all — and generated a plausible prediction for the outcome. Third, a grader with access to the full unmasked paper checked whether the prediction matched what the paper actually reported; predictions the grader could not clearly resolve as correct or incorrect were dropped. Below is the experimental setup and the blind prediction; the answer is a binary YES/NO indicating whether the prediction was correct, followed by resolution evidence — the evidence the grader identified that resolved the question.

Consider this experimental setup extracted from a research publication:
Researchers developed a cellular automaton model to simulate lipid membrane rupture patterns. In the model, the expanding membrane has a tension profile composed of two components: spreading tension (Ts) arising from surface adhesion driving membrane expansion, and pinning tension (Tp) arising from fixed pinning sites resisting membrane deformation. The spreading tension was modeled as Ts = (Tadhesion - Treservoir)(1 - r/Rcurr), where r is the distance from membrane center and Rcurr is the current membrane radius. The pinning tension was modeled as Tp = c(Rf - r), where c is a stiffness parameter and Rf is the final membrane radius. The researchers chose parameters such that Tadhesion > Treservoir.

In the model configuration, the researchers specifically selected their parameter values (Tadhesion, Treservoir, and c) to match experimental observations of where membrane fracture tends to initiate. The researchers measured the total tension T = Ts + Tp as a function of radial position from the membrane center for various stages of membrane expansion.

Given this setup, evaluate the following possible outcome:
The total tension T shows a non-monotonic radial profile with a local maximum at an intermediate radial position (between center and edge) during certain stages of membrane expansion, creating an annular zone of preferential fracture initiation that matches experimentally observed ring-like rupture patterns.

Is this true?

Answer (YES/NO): NO